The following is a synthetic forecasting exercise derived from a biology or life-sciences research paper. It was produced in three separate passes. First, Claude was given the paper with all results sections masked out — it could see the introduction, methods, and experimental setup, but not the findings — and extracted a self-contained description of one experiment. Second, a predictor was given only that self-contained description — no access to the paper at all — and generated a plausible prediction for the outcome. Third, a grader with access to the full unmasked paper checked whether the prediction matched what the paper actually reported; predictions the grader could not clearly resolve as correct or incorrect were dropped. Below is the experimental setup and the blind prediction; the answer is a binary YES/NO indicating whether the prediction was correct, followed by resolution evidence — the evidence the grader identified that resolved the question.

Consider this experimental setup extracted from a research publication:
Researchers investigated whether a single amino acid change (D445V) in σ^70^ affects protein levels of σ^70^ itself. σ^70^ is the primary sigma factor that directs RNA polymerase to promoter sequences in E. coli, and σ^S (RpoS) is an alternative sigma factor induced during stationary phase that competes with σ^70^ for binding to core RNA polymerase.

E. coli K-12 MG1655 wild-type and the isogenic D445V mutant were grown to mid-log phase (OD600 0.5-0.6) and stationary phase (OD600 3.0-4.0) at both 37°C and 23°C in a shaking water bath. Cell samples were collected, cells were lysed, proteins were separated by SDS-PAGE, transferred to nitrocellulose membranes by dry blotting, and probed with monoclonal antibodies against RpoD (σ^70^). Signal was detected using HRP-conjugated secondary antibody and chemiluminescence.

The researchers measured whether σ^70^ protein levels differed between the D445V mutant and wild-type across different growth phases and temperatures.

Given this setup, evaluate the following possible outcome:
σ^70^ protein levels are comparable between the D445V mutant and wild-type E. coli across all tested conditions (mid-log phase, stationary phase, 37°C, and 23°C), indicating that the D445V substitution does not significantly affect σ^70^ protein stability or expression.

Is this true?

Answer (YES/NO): NO